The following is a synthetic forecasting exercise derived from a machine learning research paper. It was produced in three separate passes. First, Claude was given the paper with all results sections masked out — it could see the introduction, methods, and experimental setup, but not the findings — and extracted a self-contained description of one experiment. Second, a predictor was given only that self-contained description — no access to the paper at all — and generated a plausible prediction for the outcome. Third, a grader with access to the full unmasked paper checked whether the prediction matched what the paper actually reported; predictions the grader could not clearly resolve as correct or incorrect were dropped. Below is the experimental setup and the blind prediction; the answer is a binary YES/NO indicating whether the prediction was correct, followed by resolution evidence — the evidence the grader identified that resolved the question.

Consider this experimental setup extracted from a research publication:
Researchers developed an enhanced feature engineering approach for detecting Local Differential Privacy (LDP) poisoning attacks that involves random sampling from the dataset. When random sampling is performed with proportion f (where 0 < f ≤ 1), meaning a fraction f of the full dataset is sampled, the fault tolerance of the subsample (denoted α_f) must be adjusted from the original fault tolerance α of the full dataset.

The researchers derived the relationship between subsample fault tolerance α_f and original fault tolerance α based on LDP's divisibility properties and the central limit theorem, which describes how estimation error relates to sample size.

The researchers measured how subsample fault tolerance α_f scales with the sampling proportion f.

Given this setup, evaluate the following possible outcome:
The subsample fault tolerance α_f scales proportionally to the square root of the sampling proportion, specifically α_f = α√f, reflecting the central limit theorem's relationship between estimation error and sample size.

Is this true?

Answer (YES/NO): NO